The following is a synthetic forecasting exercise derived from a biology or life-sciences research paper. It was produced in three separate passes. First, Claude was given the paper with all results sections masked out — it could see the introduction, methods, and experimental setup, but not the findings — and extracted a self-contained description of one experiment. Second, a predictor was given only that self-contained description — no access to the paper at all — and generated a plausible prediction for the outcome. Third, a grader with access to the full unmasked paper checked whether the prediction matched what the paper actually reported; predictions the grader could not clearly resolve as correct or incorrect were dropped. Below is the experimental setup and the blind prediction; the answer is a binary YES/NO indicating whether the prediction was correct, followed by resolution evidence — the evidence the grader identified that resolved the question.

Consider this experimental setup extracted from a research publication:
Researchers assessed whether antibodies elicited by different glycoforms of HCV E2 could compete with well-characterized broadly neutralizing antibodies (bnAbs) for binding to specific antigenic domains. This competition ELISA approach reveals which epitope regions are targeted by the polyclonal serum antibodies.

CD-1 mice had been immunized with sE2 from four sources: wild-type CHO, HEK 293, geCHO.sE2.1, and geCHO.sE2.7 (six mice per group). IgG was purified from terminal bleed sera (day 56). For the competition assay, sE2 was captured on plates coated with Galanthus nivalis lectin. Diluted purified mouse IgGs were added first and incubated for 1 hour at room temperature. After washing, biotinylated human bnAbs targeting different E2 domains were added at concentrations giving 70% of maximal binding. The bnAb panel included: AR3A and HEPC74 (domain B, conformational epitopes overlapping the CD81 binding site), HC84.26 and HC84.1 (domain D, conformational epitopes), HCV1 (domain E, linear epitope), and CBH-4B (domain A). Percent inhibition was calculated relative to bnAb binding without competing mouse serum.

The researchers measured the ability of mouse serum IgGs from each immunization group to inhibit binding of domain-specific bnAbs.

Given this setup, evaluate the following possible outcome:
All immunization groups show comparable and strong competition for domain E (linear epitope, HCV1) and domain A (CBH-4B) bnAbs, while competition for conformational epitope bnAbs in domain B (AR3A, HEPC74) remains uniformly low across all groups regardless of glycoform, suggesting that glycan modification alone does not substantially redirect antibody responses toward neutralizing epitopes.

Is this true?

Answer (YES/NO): NO